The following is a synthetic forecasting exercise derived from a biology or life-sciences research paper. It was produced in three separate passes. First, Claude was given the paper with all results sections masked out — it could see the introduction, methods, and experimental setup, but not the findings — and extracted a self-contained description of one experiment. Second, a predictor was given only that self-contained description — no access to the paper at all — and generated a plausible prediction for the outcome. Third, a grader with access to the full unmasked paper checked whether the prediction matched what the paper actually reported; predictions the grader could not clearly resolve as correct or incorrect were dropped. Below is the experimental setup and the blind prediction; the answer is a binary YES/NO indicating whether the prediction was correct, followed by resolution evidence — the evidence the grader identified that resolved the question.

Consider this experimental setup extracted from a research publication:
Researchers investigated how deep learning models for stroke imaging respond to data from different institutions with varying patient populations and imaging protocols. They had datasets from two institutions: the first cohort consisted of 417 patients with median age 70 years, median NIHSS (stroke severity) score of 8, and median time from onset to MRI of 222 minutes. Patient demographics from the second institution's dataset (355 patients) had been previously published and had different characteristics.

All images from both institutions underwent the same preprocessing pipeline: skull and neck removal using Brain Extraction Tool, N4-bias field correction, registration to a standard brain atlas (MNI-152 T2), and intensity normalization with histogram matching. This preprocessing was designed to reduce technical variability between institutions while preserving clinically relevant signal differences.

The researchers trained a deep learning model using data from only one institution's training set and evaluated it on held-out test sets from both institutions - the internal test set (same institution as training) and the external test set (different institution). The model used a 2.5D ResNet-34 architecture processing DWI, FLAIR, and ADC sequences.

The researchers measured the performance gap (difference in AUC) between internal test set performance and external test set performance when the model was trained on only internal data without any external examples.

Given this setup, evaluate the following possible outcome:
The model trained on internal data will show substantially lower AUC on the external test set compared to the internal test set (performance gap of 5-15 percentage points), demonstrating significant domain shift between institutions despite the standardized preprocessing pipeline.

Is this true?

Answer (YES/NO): NO